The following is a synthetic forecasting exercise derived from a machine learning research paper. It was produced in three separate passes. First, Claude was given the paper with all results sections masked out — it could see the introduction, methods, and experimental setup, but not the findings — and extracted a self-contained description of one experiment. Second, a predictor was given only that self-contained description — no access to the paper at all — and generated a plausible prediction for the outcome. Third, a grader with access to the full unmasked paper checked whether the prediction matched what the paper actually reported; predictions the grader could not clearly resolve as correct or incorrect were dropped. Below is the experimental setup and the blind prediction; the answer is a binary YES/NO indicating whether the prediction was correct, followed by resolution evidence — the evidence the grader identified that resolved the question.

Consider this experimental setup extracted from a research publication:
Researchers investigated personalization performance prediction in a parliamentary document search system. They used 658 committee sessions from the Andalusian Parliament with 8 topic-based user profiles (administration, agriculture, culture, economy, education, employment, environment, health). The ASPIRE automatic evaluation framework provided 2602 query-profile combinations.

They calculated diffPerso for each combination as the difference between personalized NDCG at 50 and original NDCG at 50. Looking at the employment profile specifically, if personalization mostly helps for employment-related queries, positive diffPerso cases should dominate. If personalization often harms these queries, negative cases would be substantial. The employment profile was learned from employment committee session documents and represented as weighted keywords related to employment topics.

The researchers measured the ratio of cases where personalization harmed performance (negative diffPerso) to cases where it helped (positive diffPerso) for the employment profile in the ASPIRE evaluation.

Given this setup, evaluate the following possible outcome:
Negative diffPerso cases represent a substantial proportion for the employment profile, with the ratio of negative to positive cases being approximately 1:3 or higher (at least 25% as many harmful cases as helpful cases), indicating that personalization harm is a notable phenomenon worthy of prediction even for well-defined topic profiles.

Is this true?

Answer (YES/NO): NO